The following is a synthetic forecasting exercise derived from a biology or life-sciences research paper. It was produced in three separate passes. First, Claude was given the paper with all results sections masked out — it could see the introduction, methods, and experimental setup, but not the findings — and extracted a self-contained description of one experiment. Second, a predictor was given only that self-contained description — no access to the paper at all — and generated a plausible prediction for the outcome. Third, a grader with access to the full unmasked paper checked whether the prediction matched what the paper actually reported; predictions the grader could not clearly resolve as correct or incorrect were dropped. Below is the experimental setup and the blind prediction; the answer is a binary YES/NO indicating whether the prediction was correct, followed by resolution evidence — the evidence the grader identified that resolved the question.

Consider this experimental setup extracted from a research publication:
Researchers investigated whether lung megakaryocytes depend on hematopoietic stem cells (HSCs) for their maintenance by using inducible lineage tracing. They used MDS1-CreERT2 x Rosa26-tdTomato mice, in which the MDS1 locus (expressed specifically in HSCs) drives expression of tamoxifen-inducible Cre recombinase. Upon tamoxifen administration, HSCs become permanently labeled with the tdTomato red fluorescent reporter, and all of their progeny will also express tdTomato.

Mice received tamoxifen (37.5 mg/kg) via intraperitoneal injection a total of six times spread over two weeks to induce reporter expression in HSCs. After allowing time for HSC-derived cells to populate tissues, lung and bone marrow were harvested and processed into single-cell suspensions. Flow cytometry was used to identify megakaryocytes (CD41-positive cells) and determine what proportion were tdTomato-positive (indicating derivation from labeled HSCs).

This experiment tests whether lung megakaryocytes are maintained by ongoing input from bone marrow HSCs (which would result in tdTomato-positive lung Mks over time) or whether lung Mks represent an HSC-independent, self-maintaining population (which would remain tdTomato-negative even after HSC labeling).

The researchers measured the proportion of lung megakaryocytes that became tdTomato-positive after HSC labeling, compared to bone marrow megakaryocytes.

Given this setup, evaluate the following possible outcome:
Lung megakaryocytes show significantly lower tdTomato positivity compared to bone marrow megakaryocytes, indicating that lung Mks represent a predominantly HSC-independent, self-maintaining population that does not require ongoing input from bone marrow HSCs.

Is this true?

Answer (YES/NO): NO